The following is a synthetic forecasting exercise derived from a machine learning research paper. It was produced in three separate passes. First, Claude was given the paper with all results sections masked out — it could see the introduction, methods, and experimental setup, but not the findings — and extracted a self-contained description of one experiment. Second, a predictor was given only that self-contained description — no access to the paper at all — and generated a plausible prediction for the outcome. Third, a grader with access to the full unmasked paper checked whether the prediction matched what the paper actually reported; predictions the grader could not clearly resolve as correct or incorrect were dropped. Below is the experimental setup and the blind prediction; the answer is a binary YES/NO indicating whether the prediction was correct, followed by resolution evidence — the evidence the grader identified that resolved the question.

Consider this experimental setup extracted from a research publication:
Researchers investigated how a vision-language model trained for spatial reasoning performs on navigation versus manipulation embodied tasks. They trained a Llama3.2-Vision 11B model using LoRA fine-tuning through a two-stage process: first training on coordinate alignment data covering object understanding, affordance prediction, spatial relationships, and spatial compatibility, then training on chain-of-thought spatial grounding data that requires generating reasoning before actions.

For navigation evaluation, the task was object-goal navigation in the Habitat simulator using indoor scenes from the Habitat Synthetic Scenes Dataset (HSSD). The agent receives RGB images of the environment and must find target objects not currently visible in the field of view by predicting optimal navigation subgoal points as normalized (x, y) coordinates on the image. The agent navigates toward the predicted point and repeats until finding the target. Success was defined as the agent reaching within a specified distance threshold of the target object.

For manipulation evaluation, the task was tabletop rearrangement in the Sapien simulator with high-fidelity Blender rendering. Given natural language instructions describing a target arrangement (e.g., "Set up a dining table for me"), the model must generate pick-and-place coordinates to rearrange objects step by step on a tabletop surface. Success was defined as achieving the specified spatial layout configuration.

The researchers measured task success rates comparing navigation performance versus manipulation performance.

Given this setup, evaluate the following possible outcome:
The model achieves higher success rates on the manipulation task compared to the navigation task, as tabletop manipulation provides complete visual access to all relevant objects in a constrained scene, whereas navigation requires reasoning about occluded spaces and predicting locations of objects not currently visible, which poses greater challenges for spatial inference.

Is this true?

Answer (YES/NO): YES